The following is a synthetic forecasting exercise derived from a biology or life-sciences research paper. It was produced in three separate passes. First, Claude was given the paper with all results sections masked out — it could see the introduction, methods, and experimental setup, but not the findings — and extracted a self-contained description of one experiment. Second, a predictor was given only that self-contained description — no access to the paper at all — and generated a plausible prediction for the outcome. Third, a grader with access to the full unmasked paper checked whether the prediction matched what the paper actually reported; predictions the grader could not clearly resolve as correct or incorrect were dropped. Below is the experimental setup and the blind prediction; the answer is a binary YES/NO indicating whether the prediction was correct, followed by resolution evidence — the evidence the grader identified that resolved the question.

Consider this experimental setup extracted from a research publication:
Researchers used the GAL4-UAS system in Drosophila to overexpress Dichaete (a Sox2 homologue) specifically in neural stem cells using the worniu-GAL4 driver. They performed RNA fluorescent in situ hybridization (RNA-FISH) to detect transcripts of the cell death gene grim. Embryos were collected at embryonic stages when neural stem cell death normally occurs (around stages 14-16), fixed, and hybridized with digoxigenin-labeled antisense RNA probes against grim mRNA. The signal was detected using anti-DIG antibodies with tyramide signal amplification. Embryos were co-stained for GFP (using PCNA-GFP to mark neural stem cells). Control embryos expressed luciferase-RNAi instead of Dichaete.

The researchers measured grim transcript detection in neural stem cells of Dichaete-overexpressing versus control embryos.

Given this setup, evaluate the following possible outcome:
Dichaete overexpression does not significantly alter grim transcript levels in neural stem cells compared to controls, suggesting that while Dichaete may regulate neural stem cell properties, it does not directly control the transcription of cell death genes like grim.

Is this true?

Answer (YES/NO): NO